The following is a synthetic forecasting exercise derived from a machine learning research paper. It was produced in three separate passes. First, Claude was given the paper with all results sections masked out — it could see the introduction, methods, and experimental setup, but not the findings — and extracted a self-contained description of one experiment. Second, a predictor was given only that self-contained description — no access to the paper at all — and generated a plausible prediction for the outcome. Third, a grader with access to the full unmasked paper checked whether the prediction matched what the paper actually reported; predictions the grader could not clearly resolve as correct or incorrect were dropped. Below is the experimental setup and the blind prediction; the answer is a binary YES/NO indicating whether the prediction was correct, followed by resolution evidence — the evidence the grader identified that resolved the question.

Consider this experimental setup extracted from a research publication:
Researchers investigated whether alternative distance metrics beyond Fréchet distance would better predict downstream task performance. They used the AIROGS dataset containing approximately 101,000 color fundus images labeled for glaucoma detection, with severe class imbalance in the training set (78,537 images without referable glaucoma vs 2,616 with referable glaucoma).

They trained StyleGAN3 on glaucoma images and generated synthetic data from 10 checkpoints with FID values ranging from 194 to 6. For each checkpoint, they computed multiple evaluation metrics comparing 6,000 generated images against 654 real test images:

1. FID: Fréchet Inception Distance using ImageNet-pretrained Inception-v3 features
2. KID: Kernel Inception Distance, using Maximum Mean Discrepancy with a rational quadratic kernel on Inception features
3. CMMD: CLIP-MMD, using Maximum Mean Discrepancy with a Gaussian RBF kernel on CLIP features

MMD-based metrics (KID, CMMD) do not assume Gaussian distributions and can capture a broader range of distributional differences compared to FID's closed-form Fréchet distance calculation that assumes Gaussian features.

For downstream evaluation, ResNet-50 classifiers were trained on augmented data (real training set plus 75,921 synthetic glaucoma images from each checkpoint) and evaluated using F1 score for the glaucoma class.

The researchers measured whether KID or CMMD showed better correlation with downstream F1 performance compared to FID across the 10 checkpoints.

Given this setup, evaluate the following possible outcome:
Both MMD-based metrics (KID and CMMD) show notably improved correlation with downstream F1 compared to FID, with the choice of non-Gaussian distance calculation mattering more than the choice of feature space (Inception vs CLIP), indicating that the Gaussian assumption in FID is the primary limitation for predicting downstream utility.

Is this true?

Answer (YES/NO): NO